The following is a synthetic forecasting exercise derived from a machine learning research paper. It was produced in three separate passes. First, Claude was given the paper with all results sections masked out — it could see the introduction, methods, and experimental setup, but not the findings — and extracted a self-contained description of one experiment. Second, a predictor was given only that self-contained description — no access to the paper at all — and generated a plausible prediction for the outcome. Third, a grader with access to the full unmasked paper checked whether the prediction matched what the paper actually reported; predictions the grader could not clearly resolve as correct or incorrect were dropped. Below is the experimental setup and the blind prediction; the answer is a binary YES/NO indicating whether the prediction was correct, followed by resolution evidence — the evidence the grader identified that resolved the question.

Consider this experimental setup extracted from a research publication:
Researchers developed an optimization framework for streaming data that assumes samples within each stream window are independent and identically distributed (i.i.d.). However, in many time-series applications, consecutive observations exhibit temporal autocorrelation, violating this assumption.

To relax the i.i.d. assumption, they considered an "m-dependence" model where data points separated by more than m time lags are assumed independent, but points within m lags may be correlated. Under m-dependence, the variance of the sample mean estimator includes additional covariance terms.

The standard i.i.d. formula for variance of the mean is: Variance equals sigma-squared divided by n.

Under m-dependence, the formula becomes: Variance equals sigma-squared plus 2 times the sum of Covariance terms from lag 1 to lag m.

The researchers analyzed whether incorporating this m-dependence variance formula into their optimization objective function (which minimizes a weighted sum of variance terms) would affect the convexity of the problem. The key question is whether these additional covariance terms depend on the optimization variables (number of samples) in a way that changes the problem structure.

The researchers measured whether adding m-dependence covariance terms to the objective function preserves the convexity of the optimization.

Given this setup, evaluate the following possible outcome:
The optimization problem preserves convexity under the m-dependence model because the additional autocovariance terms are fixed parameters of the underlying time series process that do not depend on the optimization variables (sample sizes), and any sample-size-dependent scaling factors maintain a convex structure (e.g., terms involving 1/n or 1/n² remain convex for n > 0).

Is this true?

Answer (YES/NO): YES